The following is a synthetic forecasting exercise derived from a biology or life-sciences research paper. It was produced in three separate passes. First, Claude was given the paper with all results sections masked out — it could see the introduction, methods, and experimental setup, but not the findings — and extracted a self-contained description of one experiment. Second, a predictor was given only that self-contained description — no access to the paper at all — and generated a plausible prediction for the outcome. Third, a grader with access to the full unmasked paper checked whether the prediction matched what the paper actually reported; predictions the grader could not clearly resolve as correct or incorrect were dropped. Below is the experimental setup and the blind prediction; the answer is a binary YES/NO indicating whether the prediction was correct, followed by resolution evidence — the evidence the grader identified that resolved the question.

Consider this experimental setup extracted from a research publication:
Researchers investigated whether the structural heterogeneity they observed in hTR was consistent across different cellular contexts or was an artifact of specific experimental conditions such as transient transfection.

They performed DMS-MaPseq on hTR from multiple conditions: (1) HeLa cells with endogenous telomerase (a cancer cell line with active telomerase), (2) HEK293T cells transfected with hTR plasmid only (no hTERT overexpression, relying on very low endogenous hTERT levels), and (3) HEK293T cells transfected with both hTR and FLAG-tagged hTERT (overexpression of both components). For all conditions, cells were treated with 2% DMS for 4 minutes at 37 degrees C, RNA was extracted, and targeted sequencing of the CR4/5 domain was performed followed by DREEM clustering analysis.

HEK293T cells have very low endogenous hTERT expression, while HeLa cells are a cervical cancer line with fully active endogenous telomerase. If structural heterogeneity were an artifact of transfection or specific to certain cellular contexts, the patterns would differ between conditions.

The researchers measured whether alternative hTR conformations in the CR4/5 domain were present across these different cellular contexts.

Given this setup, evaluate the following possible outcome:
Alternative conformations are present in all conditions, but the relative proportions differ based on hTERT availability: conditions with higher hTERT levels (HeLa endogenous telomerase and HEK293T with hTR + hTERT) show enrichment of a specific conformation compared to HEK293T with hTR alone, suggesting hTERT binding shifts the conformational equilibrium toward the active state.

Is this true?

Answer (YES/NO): NO